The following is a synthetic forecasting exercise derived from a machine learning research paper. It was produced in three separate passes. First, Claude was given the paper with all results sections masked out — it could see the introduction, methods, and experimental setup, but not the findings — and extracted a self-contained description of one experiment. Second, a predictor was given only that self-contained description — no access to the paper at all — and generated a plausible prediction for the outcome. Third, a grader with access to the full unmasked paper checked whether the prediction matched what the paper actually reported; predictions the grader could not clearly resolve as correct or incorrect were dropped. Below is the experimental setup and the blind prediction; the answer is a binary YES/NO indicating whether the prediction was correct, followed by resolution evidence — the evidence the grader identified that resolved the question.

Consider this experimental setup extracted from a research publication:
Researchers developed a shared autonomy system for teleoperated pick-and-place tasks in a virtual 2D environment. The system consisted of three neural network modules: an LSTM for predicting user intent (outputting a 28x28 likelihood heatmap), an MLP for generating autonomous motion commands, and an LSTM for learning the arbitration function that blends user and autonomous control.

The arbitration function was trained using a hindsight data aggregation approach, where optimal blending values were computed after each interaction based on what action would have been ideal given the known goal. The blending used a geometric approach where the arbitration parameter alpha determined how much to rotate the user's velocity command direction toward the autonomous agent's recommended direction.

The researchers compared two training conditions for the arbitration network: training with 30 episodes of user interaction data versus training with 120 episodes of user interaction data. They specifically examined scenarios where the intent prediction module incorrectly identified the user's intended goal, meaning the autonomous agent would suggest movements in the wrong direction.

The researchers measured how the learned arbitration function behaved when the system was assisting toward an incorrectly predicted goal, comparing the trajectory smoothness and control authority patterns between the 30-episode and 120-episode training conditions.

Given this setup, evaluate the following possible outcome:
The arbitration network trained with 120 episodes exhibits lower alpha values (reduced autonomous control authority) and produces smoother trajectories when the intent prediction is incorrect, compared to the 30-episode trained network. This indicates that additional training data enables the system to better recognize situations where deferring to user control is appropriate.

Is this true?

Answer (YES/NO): YES